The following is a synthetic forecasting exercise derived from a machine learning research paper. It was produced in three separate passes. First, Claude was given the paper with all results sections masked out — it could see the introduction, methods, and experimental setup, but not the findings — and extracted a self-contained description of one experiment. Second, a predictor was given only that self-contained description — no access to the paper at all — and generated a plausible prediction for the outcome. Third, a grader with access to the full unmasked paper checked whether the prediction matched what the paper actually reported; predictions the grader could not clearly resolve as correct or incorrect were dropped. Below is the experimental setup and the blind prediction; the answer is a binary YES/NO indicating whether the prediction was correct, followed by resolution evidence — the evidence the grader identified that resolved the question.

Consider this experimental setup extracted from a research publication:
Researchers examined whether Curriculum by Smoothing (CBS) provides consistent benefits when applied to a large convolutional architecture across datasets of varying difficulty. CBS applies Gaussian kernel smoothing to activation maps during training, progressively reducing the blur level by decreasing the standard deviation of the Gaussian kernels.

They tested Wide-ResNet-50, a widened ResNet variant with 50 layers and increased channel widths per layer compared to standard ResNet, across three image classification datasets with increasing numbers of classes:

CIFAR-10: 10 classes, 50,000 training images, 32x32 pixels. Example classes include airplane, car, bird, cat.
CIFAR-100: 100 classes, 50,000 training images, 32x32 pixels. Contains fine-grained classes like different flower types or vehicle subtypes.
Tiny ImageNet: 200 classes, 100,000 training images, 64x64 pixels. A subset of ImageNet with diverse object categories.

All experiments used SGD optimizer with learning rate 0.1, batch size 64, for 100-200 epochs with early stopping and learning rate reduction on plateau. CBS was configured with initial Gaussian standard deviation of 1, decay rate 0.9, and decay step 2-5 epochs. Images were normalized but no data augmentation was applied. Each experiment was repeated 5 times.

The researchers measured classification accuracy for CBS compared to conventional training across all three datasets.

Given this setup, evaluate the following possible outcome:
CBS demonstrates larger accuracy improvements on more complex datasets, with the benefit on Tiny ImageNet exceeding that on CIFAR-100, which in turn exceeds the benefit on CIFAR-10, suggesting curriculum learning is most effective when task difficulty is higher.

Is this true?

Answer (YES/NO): NO